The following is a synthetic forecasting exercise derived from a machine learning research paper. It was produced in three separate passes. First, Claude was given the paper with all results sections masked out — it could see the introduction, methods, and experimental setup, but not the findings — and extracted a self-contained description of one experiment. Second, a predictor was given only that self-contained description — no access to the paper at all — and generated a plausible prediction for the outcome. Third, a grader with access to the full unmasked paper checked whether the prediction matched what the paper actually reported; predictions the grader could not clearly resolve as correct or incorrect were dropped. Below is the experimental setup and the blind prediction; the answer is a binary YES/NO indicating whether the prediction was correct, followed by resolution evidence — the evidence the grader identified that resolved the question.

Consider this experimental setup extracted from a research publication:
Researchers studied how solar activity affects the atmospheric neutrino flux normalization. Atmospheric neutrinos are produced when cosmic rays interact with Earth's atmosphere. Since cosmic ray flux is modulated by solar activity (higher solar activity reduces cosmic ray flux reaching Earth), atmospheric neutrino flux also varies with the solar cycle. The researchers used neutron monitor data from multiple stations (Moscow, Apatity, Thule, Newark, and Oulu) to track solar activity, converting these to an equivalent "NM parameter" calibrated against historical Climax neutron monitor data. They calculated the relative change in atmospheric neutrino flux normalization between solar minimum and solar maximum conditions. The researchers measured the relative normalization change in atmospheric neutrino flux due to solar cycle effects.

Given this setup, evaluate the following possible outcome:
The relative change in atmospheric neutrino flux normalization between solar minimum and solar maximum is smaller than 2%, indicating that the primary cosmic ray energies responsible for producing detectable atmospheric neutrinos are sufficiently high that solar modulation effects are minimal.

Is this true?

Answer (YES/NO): NO